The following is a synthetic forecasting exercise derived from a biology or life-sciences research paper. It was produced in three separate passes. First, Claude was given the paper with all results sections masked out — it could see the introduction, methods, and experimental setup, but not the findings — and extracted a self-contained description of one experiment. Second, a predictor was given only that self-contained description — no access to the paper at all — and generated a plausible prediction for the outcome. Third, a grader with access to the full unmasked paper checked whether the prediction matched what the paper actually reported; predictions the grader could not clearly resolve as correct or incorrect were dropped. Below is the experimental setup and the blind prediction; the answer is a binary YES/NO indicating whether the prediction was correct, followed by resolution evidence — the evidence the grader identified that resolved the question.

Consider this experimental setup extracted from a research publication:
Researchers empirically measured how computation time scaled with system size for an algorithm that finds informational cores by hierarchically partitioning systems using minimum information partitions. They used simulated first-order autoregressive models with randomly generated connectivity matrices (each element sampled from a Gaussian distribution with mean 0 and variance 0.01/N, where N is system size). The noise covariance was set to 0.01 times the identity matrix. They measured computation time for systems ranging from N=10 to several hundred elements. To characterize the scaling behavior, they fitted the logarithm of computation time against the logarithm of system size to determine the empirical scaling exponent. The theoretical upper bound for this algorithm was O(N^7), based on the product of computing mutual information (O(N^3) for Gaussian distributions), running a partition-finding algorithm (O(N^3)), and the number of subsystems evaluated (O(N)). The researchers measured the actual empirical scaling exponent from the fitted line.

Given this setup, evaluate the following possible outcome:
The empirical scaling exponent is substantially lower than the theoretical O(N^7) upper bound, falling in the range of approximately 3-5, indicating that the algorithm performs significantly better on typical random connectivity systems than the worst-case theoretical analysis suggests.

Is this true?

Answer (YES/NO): NO